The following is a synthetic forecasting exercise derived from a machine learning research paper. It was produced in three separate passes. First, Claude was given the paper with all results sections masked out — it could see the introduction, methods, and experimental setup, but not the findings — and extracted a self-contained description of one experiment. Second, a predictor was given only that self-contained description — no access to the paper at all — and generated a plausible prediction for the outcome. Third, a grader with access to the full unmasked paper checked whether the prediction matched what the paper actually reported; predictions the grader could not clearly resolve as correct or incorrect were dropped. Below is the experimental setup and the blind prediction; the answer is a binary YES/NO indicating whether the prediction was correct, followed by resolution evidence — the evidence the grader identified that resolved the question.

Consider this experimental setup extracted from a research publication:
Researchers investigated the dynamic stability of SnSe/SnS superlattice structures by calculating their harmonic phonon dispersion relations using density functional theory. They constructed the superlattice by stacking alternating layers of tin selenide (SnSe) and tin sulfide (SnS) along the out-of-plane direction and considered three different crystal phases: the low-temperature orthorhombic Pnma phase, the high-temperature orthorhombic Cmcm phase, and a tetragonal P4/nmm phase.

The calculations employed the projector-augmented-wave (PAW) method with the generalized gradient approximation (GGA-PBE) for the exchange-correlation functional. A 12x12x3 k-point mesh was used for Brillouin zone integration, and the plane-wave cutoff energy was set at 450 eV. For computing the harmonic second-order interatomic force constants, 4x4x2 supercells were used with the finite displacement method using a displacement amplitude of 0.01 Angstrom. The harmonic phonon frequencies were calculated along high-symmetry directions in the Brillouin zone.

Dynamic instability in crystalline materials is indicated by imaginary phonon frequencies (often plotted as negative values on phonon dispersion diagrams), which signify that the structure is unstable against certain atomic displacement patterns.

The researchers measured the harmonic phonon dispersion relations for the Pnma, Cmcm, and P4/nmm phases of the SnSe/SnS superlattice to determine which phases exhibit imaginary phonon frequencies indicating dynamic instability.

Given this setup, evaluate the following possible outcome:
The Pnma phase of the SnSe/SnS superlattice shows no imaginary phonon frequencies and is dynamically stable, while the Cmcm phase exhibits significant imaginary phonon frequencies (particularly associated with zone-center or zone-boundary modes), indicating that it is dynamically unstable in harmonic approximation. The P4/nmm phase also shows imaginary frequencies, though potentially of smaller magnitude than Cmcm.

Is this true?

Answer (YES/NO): YES